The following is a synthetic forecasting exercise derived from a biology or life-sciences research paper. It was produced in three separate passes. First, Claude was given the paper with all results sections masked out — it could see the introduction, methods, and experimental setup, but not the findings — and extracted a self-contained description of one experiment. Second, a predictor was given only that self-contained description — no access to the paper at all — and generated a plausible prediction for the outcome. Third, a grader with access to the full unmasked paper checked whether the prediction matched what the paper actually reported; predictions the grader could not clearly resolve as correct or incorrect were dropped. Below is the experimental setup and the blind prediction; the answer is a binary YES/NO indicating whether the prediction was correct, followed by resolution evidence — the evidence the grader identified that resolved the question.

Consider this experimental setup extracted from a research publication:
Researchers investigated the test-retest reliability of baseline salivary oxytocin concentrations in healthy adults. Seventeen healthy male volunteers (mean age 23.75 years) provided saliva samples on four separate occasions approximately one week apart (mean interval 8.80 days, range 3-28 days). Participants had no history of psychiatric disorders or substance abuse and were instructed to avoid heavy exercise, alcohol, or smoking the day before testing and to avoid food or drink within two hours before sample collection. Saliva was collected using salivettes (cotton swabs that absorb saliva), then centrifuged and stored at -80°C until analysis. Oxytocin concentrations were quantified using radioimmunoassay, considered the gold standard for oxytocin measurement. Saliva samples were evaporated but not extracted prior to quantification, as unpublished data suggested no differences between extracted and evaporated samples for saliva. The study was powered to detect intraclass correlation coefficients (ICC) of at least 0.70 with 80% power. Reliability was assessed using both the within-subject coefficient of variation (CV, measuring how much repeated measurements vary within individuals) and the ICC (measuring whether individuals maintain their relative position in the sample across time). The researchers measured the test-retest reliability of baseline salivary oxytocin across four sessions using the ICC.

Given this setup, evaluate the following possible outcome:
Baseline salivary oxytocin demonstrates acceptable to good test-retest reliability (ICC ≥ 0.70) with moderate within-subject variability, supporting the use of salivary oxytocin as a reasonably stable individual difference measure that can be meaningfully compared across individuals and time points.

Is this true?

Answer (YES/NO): NO